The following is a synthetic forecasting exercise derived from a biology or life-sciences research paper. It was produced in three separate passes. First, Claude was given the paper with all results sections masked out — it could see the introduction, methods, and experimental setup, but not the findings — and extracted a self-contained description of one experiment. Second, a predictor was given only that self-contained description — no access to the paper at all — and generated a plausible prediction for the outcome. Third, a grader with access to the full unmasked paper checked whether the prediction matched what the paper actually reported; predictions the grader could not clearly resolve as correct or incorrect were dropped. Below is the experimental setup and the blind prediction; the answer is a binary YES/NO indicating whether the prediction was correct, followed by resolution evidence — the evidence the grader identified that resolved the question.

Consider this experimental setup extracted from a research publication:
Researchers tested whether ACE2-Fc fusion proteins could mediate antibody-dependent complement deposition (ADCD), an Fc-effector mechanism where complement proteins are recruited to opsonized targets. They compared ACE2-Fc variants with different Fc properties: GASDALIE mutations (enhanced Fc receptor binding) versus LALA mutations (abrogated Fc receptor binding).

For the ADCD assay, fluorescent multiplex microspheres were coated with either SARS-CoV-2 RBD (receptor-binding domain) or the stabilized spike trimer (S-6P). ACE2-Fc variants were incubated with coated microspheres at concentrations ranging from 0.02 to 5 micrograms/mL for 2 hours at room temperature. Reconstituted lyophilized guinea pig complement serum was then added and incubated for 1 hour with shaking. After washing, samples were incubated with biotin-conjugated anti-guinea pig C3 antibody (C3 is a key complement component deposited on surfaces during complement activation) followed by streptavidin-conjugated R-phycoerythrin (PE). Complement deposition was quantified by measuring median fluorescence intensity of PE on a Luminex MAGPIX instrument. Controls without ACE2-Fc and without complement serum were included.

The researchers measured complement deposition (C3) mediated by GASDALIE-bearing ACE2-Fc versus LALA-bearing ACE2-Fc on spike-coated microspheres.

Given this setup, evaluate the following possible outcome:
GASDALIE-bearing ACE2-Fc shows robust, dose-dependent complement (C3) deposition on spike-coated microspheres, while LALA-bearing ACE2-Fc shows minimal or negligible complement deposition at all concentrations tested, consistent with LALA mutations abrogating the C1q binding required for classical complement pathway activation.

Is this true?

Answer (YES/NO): YES